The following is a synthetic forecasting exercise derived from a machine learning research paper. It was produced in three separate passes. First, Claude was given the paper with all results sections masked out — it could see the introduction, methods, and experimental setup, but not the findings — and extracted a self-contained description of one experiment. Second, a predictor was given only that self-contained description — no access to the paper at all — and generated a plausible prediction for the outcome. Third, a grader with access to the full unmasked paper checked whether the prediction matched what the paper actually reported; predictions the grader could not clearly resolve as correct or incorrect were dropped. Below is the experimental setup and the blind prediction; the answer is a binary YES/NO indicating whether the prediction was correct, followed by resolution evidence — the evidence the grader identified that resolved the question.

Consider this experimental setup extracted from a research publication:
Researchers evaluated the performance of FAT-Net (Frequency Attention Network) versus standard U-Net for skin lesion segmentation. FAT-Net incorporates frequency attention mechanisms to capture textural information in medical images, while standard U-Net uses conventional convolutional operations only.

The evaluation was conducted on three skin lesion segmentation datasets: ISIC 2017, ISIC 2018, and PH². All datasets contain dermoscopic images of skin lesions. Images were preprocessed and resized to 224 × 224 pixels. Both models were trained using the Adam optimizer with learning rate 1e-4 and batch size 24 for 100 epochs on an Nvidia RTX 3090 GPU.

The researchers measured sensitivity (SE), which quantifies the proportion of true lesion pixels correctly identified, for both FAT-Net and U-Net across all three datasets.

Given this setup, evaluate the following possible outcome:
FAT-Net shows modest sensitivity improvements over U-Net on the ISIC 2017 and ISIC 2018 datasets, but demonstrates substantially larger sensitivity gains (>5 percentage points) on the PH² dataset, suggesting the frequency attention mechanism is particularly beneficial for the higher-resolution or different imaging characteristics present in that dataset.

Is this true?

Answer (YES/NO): NO